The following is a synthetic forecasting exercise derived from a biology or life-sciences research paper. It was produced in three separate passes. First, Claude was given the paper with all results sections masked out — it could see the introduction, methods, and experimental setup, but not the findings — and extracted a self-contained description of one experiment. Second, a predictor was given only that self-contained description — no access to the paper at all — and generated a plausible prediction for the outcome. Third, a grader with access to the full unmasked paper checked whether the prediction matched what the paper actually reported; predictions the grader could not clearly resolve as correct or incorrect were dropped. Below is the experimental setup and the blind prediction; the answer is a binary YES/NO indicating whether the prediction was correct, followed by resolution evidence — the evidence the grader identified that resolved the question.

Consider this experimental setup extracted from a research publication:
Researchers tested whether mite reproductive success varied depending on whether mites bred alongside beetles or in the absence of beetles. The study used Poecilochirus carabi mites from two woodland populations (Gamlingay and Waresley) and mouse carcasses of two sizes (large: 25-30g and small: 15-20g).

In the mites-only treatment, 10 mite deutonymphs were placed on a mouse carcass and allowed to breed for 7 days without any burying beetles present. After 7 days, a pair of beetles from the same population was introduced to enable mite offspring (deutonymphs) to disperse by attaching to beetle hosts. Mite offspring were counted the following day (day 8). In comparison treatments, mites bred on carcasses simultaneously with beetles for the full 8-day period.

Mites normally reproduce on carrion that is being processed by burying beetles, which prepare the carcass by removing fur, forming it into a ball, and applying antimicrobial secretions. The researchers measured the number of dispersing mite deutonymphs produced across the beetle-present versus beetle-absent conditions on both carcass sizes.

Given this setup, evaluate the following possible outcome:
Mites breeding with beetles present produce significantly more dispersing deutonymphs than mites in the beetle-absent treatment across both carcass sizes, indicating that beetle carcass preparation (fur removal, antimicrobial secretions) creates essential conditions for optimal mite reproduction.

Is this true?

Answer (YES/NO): NO